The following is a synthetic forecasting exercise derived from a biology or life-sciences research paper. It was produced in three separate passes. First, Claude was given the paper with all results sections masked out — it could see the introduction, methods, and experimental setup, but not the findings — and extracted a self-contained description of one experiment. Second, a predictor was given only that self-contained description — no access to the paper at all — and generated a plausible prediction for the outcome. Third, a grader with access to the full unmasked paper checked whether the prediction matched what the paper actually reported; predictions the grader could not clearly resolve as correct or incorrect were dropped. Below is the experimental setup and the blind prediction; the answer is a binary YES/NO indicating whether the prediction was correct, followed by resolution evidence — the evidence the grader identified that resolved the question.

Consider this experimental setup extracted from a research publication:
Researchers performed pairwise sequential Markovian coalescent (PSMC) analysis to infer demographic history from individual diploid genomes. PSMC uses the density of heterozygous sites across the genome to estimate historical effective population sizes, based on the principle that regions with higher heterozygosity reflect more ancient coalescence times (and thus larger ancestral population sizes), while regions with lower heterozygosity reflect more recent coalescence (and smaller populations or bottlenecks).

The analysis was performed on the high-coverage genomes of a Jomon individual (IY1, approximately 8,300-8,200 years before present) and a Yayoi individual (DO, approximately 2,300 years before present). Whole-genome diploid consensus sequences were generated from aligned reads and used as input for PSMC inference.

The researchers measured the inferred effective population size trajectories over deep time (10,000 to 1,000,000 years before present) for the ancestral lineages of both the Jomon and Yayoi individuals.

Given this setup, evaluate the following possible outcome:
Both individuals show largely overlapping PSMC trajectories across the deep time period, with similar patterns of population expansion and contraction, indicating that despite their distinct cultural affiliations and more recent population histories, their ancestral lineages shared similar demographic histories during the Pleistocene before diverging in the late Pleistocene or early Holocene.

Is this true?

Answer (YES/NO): NO